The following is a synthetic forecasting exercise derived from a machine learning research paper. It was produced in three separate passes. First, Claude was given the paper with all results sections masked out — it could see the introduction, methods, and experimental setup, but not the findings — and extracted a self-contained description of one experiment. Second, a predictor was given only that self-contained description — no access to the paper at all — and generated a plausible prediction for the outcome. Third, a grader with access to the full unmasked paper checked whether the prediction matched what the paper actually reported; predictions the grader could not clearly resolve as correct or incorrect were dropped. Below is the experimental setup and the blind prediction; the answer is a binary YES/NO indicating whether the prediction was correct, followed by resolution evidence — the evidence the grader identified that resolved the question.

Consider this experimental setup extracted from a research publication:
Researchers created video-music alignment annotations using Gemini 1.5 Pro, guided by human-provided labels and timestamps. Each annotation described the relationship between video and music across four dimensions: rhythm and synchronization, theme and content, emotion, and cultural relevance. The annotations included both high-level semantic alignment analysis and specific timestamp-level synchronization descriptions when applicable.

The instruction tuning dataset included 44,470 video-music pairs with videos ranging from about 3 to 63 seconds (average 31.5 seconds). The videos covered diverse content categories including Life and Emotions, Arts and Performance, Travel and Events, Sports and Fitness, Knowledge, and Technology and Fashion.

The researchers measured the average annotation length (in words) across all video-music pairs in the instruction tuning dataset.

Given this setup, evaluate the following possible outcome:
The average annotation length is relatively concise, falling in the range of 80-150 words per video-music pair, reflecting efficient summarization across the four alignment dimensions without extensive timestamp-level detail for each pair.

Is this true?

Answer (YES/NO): NO